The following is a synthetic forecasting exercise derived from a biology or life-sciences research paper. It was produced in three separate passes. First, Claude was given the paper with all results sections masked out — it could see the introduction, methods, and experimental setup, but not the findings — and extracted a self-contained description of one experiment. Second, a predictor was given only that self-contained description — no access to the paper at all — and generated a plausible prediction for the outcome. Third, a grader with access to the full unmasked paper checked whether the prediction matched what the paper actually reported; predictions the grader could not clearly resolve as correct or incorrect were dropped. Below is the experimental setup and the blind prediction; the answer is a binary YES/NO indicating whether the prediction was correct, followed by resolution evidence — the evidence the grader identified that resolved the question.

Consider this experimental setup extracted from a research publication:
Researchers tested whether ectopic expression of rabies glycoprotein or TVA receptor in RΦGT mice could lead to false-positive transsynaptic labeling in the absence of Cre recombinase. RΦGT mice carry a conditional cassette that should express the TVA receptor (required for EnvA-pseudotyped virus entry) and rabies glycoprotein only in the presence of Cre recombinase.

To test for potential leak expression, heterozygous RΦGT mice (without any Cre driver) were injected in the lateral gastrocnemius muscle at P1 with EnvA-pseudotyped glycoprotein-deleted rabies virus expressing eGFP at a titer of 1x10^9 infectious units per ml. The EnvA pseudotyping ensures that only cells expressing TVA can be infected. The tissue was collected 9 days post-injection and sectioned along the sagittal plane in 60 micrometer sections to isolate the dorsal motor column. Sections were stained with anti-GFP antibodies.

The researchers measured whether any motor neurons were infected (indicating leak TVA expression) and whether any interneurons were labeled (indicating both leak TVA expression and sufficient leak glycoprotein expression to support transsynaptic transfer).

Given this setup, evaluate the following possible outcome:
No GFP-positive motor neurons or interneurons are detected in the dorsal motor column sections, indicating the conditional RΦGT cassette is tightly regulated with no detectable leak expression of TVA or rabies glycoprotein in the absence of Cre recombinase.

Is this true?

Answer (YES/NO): NO